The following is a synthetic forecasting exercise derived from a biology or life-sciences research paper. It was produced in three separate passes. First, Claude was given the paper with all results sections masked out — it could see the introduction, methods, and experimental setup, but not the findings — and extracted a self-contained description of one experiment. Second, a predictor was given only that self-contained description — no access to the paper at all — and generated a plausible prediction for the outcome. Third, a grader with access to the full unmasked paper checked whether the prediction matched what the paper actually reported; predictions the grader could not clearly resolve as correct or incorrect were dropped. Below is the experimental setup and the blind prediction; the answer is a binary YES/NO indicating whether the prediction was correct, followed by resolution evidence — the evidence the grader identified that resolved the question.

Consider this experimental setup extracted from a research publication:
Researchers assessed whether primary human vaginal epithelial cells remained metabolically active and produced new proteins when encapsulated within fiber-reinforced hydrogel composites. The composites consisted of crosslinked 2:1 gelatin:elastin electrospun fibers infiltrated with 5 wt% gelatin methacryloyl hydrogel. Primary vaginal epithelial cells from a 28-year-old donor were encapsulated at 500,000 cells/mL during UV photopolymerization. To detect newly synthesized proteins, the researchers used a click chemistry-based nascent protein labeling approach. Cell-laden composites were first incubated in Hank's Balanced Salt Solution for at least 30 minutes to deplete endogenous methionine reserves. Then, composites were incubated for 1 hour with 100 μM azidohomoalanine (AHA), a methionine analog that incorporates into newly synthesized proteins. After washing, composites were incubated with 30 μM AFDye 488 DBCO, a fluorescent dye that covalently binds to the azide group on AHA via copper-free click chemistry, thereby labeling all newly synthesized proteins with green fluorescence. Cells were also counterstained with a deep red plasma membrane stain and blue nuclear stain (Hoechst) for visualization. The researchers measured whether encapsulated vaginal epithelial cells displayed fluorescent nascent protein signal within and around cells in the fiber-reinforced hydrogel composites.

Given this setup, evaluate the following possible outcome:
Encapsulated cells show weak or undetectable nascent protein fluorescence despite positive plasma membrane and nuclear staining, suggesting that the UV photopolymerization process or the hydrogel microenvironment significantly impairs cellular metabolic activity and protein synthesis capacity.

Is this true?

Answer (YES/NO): NO